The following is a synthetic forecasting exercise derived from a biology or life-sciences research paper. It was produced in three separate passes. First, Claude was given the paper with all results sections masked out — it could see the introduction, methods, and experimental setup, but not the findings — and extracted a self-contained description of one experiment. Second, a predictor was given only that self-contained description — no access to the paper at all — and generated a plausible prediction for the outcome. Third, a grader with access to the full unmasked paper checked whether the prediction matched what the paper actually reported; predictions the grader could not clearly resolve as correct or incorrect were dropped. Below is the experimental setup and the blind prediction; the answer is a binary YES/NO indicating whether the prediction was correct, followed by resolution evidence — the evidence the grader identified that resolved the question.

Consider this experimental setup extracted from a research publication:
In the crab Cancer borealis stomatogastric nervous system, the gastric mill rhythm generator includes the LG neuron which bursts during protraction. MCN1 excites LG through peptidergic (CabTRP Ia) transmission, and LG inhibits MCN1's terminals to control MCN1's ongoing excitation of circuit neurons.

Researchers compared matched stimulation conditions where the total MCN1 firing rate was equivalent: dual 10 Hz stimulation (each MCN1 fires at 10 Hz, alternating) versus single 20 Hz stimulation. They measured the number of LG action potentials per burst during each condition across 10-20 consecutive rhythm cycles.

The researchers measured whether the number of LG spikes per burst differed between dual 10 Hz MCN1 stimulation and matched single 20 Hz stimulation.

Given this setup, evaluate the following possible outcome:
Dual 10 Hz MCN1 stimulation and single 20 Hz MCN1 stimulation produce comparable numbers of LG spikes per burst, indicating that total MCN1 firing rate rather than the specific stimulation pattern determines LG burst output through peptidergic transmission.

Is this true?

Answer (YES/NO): NO